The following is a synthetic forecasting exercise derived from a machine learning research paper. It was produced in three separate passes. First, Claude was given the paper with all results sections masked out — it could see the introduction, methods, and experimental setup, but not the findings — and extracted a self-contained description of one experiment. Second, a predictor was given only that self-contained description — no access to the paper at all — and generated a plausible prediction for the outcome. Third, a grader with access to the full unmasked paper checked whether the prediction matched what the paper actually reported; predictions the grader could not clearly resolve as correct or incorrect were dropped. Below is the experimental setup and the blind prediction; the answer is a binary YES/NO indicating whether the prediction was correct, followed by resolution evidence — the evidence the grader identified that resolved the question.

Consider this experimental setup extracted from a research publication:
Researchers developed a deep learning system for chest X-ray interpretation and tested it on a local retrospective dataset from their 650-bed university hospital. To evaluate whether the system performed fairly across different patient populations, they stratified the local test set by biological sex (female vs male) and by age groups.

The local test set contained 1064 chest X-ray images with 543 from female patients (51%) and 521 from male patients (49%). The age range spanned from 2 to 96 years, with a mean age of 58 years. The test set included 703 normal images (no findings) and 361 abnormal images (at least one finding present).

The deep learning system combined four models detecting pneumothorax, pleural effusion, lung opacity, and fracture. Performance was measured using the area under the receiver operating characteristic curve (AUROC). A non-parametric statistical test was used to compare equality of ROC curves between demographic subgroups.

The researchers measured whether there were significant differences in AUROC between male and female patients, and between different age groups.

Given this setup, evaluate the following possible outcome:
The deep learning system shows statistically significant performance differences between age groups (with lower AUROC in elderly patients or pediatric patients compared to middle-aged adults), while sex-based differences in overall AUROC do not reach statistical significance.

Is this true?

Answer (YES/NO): NO